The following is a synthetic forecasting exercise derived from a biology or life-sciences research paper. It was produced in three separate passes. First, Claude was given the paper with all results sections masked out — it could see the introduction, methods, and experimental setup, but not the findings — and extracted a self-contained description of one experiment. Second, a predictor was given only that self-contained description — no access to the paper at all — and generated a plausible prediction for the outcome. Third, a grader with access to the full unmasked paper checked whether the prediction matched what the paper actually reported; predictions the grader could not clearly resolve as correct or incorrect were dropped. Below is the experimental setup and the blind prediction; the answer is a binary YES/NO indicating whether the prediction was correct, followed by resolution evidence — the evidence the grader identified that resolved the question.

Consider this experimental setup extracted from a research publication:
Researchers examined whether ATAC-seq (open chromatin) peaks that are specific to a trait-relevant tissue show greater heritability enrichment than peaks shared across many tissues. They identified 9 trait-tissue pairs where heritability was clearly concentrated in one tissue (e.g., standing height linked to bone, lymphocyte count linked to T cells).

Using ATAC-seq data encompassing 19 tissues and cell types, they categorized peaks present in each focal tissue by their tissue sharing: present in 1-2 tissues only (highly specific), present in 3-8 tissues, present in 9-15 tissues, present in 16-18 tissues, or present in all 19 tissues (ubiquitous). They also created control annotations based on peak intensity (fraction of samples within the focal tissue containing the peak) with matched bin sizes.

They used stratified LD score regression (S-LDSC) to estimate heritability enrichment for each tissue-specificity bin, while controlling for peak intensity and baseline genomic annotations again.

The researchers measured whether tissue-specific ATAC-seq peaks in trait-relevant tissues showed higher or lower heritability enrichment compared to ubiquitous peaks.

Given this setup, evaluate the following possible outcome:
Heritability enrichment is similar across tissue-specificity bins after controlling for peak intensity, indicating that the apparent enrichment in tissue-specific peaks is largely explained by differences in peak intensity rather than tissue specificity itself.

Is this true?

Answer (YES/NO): NO